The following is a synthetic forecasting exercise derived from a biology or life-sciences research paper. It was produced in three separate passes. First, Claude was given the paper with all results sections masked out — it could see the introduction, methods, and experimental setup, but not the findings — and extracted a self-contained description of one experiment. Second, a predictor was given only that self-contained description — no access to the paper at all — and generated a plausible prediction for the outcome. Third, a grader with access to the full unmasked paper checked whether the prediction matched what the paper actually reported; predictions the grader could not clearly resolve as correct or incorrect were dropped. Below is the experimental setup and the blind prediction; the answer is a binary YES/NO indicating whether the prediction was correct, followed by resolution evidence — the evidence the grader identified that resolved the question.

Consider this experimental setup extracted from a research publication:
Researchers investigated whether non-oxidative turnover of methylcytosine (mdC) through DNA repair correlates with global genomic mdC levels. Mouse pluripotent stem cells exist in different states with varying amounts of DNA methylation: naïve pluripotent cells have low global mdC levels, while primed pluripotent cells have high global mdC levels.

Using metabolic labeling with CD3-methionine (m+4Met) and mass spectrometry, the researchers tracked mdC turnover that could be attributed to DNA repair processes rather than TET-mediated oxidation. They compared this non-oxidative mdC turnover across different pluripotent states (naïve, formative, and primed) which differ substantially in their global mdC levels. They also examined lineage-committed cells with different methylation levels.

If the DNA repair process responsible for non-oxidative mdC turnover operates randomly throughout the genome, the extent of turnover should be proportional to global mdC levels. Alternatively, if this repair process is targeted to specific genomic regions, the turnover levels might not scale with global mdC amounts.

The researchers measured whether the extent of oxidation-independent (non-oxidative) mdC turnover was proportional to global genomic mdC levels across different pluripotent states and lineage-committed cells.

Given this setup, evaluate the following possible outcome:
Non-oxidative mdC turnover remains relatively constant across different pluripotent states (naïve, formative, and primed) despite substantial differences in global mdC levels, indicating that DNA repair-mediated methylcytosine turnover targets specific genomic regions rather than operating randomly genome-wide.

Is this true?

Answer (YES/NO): NO